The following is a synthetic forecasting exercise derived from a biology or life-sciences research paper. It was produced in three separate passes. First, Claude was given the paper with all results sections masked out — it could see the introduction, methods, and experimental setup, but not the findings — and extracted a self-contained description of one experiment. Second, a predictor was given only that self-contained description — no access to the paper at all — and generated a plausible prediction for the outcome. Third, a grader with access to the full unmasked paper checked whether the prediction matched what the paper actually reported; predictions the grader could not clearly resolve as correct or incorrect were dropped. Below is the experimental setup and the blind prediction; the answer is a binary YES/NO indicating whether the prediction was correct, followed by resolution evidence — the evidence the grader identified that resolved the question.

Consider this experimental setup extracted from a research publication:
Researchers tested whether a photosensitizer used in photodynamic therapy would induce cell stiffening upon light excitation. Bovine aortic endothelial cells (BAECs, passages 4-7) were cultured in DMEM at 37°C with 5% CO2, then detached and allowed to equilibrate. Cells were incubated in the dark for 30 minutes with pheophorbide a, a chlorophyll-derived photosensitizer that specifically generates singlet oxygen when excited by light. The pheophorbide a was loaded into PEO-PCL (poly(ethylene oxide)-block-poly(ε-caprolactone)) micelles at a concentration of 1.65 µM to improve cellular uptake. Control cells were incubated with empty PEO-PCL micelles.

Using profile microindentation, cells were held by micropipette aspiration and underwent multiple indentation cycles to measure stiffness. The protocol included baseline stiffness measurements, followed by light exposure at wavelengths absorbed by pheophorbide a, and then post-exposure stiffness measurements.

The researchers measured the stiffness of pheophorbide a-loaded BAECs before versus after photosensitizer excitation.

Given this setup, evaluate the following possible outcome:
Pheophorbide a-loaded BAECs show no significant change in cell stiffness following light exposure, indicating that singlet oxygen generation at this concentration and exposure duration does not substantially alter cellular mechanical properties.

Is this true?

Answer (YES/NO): NO